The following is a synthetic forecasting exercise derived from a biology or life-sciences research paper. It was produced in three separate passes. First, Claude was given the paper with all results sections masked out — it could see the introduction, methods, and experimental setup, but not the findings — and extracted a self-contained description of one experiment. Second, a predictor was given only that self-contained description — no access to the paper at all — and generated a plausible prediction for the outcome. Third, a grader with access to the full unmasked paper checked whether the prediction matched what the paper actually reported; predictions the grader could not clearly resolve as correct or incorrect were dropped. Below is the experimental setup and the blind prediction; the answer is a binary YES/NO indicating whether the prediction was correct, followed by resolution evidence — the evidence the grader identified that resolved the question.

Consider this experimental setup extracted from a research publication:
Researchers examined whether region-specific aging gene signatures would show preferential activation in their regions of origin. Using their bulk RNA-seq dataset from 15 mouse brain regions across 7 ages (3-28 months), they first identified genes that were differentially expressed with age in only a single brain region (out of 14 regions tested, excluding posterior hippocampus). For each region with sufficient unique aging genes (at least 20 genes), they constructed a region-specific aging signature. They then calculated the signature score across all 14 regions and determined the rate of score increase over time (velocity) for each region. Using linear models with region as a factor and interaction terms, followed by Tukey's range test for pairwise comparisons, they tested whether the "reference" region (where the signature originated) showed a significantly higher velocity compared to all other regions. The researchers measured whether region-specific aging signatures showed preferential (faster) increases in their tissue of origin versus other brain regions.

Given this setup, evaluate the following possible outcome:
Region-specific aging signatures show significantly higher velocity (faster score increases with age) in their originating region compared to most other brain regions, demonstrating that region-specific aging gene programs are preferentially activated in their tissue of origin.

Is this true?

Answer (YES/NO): YES